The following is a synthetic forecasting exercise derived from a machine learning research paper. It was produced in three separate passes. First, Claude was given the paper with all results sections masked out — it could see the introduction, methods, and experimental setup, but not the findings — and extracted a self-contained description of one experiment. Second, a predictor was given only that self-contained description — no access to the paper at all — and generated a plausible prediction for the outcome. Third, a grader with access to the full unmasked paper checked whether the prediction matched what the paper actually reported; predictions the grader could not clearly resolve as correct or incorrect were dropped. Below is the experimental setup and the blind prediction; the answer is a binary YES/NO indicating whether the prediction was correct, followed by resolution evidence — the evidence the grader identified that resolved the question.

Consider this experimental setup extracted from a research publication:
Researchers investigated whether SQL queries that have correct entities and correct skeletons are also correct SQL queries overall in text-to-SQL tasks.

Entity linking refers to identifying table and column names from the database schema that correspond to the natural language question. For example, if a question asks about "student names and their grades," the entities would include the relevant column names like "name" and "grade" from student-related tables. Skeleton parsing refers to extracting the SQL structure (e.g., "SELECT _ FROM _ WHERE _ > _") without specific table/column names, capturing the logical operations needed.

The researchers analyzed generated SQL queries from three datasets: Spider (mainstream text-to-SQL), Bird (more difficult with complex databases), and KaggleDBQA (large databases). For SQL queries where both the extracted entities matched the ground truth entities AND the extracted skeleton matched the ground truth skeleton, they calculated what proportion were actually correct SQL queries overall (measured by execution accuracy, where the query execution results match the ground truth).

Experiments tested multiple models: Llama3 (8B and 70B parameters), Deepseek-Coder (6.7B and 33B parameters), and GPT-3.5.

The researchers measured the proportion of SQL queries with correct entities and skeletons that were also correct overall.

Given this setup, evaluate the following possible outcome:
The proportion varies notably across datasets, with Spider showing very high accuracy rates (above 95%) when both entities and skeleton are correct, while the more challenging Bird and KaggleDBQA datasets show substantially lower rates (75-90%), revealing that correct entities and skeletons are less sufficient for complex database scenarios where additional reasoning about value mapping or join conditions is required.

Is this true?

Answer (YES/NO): NO